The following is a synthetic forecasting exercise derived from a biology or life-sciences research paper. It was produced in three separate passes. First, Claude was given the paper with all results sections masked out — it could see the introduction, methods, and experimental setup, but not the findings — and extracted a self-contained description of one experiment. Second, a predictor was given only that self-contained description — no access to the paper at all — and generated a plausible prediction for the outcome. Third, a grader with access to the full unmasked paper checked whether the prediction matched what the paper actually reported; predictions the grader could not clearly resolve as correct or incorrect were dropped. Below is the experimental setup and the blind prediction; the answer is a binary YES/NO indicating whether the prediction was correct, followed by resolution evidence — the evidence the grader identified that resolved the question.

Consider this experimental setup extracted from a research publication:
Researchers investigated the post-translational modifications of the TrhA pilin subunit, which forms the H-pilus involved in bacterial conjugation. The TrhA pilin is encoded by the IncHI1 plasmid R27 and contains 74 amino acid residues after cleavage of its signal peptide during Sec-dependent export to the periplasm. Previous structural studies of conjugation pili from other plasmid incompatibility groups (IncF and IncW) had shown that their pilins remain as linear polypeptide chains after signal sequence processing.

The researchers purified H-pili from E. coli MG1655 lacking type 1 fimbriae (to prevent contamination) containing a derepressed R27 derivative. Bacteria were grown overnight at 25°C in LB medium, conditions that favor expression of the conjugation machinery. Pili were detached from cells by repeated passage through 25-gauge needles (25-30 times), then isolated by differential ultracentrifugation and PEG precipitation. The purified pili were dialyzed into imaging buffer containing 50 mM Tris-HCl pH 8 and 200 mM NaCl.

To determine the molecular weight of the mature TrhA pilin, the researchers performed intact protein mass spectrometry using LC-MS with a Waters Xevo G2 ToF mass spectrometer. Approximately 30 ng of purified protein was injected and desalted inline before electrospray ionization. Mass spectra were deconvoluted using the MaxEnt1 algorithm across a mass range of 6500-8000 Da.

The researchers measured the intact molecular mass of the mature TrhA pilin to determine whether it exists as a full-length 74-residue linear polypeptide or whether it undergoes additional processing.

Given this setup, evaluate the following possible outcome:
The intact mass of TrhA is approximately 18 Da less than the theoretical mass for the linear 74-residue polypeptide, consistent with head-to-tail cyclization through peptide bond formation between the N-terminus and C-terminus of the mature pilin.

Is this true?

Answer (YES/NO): NO